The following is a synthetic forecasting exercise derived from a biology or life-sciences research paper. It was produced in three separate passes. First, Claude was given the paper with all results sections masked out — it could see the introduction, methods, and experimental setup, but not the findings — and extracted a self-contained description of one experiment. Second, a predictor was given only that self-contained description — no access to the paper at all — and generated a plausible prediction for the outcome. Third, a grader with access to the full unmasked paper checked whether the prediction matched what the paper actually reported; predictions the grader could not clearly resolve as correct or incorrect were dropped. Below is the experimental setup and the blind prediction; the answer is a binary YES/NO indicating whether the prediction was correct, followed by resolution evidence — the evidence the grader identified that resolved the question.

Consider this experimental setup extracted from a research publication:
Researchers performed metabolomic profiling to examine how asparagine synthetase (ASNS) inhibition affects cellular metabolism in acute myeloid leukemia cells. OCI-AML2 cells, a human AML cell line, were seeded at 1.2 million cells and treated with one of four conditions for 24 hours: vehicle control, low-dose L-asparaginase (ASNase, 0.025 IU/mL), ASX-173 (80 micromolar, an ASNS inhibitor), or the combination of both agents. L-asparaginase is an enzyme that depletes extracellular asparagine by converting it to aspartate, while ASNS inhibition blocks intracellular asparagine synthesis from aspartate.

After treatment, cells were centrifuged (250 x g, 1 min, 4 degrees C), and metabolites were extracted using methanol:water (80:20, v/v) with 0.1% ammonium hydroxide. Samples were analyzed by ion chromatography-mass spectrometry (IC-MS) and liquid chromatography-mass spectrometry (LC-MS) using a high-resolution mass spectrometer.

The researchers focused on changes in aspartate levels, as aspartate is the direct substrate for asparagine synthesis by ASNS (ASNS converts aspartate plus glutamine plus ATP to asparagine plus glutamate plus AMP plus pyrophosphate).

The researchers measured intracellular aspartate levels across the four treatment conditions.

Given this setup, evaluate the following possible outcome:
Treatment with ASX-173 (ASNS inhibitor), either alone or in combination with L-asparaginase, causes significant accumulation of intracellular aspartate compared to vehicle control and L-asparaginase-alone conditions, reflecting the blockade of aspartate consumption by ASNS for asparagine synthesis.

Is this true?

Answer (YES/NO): NO